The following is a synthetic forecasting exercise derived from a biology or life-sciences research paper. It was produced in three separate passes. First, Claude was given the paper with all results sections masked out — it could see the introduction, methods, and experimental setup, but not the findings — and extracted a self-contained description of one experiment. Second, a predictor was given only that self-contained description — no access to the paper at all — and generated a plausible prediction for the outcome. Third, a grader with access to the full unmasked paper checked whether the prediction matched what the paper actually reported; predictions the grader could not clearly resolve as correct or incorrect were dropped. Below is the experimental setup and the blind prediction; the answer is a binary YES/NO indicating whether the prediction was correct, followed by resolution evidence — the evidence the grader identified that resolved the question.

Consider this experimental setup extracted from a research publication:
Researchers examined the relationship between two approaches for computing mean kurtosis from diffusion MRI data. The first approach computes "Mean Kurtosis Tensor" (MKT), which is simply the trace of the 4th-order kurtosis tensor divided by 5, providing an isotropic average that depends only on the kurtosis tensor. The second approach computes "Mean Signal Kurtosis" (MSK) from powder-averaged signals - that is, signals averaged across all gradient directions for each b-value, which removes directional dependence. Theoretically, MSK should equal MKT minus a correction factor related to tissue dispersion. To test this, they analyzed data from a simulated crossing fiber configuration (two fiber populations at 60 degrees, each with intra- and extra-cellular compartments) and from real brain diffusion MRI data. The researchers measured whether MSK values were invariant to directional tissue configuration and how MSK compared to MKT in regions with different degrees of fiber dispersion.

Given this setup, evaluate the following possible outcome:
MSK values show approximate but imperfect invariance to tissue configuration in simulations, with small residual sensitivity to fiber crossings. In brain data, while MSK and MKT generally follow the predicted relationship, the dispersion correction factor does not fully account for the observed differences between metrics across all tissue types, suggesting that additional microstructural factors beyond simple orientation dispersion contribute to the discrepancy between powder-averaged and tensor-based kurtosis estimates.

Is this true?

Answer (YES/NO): NO